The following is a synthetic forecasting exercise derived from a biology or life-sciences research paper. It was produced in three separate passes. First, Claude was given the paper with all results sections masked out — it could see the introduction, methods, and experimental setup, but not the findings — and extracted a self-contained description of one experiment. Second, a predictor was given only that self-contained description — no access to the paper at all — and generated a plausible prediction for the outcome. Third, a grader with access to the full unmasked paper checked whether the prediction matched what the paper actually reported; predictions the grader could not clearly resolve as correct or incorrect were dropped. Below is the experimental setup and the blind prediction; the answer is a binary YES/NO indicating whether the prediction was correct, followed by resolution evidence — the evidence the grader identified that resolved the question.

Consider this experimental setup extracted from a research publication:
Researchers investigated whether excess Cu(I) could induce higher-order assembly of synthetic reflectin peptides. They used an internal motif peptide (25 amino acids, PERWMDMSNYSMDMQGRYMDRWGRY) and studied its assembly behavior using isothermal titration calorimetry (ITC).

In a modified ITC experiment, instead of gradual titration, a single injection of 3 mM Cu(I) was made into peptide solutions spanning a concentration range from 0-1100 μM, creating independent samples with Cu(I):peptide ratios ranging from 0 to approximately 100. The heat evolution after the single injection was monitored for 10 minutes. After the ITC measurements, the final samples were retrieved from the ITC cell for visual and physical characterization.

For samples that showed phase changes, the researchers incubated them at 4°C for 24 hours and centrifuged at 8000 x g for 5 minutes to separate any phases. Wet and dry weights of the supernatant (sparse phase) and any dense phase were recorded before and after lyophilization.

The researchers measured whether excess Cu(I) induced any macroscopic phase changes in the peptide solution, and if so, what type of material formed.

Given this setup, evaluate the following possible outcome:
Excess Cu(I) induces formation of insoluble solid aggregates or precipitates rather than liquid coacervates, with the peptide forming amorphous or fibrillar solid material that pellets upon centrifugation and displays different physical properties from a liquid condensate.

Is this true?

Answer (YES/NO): NO